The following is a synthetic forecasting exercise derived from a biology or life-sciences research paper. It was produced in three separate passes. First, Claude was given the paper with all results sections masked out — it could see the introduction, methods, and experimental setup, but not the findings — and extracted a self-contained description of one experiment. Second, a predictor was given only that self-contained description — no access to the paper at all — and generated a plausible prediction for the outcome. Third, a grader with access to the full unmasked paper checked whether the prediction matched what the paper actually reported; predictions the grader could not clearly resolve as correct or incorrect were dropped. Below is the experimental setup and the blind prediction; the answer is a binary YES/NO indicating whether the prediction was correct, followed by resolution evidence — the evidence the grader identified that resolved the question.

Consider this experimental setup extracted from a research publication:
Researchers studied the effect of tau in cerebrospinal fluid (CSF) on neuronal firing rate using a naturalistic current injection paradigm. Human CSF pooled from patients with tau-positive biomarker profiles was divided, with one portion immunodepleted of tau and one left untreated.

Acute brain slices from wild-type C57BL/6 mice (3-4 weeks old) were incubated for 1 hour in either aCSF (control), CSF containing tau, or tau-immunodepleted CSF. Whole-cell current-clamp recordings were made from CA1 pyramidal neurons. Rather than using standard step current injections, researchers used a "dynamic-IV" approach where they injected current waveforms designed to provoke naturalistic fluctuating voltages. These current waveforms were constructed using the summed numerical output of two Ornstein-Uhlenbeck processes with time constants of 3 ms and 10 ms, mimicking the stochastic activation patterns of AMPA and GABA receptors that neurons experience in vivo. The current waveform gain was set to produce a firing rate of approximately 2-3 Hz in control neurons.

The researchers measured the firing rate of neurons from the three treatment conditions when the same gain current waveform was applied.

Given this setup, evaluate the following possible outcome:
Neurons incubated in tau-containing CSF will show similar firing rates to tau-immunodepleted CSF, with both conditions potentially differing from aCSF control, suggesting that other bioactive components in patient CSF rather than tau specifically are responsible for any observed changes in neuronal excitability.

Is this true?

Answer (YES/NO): NO